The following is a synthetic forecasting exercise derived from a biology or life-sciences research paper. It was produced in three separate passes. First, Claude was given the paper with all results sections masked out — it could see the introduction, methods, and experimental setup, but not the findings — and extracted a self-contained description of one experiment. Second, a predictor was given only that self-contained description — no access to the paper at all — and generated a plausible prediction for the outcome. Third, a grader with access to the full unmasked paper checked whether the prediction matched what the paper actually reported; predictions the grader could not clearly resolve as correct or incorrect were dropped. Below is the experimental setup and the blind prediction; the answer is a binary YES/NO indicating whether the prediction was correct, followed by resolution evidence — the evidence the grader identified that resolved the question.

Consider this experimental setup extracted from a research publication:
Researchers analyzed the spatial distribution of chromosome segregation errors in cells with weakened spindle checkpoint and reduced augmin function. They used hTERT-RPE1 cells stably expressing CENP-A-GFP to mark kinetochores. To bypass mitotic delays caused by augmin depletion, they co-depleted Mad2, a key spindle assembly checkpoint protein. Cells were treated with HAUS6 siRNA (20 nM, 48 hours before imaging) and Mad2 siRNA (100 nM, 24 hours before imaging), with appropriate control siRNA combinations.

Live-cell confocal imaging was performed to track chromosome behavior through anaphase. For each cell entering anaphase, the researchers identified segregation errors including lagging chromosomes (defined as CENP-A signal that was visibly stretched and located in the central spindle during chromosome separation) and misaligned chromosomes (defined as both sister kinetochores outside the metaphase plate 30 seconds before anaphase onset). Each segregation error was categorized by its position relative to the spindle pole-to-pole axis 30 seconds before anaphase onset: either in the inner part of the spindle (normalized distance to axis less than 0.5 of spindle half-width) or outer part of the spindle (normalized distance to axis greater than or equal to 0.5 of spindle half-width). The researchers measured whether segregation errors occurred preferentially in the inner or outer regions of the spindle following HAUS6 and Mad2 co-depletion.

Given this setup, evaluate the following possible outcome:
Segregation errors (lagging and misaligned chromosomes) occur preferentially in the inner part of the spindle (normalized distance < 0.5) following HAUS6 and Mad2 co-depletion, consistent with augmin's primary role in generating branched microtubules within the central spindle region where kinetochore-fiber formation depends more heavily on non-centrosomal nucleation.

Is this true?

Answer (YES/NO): NO